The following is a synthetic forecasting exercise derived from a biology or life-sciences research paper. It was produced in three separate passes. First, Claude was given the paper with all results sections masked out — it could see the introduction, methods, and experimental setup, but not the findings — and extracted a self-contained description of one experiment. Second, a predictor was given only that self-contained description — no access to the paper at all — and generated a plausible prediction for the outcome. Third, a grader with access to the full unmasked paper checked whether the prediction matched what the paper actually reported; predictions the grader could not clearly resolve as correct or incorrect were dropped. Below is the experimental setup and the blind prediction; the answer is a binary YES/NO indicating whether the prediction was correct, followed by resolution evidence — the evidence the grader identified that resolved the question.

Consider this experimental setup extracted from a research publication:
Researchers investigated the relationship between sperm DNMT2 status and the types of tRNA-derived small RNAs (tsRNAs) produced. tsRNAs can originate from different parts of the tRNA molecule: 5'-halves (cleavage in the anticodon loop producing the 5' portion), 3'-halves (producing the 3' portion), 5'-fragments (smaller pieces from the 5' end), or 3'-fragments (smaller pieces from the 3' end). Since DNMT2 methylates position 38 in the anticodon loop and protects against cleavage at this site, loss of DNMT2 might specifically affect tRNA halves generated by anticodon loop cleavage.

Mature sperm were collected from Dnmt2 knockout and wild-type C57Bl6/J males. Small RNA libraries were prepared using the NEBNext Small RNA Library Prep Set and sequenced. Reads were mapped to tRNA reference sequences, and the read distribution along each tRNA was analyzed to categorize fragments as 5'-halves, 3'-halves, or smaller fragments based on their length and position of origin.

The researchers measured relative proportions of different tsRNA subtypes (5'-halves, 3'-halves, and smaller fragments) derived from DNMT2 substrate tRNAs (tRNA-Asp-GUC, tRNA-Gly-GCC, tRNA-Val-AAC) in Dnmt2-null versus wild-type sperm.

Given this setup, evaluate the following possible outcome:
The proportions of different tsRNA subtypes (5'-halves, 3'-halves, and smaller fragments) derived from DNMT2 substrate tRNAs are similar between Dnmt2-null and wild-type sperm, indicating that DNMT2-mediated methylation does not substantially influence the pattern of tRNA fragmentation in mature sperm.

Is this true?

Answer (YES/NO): NO